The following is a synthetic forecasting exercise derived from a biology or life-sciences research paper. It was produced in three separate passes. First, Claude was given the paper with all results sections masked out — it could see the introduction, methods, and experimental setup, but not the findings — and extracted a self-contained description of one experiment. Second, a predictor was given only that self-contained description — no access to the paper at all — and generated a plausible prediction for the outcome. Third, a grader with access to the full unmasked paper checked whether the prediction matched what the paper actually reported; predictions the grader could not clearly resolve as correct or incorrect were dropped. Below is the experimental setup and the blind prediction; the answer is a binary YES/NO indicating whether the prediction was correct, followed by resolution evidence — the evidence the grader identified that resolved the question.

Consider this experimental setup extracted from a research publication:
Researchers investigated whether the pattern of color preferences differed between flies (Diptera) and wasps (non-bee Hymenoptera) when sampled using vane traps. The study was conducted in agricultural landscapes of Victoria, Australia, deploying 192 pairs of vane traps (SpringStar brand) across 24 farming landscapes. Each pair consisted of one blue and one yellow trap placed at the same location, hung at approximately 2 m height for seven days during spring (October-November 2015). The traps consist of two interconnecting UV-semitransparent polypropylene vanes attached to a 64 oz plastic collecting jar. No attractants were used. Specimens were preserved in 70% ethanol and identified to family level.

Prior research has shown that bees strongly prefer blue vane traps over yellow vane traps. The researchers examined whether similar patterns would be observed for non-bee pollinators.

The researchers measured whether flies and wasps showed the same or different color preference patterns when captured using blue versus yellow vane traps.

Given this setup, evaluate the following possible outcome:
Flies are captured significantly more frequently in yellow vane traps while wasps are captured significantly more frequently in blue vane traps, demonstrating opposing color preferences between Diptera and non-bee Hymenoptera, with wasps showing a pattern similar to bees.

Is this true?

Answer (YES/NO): NO